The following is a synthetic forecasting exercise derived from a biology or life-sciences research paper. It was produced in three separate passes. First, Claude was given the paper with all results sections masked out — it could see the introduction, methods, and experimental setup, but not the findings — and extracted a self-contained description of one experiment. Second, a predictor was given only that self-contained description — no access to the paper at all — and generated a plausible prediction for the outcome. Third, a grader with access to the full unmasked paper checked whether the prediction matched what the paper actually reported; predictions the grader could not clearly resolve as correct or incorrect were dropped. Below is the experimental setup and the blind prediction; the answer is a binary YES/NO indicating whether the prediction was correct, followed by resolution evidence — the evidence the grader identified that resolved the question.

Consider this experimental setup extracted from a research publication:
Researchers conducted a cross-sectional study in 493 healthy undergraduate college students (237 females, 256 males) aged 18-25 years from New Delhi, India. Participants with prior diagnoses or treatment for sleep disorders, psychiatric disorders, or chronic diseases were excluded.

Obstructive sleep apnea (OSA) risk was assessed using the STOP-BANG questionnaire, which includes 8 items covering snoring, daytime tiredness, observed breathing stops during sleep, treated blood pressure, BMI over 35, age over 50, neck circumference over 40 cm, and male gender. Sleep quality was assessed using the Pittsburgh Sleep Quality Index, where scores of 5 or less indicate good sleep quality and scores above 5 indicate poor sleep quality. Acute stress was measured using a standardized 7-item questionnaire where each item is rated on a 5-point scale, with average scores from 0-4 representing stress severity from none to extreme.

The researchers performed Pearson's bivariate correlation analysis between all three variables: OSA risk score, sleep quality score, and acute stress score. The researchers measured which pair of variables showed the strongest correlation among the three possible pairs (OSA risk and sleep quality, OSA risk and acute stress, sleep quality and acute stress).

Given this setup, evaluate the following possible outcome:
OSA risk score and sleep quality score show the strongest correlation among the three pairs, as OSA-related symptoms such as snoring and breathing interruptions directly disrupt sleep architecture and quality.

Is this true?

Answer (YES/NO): NO